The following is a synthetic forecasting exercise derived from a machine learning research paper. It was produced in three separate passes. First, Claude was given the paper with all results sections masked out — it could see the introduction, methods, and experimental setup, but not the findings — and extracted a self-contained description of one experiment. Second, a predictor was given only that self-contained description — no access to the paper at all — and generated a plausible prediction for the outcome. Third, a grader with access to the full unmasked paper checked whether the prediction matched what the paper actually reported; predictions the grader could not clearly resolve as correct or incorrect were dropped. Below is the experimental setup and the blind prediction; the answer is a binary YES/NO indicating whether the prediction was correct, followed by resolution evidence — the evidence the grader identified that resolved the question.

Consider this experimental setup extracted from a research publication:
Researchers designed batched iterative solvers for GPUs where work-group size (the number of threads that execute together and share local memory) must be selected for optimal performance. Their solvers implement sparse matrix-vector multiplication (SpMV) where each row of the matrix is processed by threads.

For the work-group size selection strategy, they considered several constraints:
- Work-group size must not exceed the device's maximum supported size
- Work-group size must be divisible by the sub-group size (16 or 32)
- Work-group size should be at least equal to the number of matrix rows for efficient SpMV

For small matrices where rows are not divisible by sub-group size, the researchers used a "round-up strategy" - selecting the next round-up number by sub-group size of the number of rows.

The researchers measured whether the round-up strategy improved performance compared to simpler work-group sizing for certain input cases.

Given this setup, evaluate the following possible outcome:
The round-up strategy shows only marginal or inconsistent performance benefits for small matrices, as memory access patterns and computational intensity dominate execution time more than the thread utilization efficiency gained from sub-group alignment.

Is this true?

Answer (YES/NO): NO